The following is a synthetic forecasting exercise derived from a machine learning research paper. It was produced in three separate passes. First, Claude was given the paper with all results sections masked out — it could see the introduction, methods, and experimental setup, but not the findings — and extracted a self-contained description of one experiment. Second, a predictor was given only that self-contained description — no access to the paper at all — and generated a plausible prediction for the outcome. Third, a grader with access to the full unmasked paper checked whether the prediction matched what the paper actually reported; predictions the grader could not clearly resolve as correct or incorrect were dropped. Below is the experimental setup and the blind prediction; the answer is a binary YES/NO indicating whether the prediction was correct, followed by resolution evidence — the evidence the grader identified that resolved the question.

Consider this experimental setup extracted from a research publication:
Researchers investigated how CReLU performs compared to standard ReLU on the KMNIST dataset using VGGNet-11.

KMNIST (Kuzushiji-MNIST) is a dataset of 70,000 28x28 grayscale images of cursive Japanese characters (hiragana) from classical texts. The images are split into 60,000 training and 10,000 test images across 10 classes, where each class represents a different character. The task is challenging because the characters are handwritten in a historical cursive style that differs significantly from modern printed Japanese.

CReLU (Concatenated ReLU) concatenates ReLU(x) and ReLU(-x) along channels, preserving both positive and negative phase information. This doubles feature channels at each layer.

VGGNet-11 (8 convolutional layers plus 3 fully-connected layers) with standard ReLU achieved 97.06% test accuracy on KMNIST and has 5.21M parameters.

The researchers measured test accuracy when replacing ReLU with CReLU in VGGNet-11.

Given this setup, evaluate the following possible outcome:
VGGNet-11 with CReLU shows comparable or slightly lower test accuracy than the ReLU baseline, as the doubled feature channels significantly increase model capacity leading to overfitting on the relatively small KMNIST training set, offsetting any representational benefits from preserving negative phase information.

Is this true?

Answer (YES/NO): NO